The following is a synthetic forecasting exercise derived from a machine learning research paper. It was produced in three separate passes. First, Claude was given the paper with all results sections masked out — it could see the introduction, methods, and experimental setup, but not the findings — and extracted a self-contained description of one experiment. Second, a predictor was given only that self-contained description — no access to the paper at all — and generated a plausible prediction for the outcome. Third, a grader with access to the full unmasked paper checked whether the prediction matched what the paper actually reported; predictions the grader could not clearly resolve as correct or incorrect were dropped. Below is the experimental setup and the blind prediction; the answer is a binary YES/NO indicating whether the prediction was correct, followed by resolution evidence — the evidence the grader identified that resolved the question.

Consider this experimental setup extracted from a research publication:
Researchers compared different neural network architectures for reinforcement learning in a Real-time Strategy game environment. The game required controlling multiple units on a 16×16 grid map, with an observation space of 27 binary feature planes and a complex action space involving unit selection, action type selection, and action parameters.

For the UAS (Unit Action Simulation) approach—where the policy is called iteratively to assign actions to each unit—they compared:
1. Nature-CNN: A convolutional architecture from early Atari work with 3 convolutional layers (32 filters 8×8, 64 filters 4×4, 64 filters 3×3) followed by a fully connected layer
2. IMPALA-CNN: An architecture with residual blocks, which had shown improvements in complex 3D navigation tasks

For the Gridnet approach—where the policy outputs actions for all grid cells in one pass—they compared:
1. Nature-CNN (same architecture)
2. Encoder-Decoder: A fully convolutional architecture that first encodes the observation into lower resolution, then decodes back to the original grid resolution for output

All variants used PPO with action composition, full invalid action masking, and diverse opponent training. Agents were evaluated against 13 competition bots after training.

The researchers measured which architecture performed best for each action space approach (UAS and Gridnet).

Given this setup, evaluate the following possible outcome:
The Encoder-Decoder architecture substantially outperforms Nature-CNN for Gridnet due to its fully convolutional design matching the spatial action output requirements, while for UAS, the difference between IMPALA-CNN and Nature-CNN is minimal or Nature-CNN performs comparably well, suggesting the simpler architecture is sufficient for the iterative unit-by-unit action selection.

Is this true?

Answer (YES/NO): NO